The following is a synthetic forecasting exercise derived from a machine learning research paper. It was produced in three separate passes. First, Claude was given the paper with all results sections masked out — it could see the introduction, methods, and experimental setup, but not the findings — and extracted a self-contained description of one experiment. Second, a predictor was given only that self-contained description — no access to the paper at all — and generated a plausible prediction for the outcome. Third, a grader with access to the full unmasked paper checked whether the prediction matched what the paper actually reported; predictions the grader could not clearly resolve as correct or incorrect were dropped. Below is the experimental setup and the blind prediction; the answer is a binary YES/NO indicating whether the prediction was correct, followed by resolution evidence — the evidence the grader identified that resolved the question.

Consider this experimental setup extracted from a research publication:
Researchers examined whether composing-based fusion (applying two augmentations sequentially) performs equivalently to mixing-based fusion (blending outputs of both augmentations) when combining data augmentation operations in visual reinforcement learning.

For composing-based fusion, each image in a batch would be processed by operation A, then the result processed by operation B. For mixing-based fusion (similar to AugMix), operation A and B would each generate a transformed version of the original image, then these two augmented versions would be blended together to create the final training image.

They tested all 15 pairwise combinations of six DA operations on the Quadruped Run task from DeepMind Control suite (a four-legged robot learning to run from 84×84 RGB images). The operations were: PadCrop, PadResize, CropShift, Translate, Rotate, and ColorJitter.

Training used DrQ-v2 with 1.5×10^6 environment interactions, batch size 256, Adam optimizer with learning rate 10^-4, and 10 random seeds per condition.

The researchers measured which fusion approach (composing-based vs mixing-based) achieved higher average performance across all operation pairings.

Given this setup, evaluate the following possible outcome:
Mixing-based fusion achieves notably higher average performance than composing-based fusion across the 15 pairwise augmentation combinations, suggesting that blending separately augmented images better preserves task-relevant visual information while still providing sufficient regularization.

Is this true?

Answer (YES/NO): NO